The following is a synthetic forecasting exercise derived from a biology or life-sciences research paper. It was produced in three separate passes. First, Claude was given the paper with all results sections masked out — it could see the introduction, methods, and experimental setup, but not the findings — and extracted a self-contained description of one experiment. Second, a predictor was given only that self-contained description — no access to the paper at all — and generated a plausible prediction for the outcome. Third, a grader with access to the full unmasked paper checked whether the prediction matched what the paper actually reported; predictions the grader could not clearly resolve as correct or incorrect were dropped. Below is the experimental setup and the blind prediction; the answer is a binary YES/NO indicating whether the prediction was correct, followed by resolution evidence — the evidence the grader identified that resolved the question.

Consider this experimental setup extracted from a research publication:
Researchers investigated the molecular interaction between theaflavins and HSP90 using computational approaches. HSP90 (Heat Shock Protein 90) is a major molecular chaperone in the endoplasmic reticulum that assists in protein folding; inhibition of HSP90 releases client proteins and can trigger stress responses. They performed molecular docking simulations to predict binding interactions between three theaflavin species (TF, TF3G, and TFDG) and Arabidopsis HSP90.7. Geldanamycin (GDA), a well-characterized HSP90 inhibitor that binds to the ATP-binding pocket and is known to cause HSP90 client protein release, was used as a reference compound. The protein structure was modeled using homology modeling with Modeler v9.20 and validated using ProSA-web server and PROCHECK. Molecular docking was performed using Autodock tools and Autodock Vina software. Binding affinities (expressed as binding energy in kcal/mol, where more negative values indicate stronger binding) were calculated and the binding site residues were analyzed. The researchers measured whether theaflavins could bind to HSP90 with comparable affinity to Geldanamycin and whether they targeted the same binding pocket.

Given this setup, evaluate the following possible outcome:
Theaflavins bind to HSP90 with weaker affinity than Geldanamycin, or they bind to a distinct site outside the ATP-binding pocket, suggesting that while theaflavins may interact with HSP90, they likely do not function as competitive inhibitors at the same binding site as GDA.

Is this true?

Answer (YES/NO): NO